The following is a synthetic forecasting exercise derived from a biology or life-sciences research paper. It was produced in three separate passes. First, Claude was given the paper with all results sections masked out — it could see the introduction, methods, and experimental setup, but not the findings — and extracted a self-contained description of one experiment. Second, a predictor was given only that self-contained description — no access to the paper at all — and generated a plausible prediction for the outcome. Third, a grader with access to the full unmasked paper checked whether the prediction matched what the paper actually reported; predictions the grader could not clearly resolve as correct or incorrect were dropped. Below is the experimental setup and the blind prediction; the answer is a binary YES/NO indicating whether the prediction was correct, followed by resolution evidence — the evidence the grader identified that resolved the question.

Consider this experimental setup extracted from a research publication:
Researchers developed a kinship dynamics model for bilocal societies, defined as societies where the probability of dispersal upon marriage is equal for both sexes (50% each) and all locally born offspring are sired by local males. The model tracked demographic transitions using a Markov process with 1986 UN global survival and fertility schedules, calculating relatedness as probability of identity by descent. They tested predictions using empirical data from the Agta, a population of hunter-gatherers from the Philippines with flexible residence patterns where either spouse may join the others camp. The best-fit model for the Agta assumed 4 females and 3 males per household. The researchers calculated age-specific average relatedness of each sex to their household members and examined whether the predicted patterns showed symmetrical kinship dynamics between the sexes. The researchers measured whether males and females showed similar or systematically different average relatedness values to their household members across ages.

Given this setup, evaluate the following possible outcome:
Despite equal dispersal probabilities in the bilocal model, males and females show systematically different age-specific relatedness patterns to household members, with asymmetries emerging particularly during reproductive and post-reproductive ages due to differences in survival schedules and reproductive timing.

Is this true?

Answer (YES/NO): NO